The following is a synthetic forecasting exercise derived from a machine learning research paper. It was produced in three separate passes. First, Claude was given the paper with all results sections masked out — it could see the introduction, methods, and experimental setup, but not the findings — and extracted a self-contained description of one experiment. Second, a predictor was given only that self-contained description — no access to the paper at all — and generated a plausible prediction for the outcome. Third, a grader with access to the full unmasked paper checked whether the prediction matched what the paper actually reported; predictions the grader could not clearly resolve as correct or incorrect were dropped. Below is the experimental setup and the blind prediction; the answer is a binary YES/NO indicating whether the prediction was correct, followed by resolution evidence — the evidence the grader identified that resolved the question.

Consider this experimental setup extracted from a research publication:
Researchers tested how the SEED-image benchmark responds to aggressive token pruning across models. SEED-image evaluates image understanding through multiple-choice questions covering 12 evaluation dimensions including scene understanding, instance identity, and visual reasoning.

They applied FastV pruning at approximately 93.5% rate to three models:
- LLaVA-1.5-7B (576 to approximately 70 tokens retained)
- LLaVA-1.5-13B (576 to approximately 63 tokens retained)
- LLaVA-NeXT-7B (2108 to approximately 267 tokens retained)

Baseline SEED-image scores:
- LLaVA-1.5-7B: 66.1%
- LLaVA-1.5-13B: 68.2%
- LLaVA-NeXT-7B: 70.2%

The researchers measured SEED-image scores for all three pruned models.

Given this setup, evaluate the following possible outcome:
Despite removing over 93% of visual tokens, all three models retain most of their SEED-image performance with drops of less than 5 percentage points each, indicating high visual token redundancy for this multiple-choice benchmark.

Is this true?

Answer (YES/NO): NO